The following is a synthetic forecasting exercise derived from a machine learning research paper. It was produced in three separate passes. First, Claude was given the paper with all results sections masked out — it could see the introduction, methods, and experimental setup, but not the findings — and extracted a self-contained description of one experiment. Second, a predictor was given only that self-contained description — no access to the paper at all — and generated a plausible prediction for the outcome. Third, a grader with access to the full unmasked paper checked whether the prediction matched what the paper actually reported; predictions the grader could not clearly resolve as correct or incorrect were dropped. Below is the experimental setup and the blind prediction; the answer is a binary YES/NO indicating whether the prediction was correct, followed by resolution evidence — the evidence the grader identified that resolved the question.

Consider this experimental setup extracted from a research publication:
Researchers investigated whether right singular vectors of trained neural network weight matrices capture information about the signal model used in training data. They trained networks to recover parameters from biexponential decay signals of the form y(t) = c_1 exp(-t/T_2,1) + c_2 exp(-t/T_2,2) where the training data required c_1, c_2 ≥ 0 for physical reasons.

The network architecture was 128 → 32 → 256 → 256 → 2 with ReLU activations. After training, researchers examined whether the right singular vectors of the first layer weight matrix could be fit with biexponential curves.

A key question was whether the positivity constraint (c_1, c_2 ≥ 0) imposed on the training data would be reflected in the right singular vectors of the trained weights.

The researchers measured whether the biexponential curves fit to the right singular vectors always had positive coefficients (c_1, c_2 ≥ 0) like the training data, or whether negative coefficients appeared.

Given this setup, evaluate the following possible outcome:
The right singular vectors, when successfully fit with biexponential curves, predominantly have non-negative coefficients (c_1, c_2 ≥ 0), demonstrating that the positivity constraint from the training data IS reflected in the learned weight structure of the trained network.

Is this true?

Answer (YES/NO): NO